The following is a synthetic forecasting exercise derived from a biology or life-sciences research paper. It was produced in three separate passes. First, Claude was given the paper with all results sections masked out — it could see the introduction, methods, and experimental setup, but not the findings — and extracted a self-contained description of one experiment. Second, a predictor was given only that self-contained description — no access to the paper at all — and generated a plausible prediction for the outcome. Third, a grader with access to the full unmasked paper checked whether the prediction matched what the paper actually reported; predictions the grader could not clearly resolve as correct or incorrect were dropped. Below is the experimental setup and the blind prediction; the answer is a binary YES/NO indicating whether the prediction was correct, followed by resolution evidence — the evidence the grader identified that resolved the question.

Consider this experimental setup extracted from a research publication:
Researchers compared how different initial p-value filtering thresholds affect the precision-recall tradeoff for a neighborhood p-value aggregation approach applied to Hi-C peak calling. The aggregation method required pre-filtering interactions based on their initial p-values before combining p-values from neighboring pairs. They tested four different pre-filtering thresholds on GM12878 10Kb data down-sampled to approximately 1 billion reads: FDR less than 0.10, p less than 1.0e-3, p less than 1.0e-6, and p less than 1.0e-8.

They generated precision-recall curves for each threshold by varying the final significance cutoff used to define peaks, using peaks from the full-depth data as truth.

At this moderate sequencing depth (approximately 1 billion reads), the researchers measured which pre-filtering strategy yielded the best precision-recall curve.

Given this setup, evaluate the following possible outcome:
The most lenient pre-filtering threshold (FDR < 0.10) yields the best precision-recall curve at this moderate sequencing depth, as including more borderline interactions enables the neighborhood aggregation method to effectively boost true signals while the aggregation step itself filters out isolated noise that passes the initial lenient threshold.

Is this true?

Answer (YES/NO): NO